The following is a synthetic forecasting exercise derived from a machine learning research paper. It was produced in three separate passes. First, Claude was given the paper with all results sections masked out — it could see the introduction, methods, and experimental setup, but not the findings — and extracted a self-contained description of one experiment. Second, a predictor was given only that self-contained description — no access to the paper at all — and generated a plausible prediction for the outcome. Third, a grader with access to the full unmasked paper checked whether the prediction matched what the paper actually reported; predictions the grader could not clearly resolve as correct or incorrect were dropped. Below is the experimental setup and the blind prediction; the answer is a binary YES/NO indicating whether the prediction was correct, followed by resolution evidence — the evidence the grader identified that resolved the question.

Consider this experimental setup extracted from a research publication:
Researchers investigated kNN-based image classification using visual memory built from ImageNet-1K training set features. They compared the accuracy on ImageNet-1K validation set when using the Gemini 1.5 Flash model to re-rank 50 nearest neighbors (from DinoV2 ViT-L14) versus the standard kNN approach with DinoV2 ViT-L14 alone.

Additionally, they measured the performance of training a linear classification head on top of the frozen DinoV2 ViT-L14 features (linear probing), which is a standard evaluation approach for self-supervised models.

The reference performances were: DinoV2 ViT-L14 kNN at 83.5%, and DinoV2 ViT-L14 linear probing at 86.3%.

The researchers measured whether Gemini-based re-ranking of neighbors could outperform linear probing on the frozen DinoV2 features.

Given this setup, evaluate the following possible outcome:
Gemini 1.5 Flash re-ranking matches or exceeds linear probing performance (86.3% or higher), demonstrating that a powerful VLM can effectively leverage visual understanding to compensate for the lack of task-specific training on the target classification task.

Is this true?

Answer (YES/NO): YES